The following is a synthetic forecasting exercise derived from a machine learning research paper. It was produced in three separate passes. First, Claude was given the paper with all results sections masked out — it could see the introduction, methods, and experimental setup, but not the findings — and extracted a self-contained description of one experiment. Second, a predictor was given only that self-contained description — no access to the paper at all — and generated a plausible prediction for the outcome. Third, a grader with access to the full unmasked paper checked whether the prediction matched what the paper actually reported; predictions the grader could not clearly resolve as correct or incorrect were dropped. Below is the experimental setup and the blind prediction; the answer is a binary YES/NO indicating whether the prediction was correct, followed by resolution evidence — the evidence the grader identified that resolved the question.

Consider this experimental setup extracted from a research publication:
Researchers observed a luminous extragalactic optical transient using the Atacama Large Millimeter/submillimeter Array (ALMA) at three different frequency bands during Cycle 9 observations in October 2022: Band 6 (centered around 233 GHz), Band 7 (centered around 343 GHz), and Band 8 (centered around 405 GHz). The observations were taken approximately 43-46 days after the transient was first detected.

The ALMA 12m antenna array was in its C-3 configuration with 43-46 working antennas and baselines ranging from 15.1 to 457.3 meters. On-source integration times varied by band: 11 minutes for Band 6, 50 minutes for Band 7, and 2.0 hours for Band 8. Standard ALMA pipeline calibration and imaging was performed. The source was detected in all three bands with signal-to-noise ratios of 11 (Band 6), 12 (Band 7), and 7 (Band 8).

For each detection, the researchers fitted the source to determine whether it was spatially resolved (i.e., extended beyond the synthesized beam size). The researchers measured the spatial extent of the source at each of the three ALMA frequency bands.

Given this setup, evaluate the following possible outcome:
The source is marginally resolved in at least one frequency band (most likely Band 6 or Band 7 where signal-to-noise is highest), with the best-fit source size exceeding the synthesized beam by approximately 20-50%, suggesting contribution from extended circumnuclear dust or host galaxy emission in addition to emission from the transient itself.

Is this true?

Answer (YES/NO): NO